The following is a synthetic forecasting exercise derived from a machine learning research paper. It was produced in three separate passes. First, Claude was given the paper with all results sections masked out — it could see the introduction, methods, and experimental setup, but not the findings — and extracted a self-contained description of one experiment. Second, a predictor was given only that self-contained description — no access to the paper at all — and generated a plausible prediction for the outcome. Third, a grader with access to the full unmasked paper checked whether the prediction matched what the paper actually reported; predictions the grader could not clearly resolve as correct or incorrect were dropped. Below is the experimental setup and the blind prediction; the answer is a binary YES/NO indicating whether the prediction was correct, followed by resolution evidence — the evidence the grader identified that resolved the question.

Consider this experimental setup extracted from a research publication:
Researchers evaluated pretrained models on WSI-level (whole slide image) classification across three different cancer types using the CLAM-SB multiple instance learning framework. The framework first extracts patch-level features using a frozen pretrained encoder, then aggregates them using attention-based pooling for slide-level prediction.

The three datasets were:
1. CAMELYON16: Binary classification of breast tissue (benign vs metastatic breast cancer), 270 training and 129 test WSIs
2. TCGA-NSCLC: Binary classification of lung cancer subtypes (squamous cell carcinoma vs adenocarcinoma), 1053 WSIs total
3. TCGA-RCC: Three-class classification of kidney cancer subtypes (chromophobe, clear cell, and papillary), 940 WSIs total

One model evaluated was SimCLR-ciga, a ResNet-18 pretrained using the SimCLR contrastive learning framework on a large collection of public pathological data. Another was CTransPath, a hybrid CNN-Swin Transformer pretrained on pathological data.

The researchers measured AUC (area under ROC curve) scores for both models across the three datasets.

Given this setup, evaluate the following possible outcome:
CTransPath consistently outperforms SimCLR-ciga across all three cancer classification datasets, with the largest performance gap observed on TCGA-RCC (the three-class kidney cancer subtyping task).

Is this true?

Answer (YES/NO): NO